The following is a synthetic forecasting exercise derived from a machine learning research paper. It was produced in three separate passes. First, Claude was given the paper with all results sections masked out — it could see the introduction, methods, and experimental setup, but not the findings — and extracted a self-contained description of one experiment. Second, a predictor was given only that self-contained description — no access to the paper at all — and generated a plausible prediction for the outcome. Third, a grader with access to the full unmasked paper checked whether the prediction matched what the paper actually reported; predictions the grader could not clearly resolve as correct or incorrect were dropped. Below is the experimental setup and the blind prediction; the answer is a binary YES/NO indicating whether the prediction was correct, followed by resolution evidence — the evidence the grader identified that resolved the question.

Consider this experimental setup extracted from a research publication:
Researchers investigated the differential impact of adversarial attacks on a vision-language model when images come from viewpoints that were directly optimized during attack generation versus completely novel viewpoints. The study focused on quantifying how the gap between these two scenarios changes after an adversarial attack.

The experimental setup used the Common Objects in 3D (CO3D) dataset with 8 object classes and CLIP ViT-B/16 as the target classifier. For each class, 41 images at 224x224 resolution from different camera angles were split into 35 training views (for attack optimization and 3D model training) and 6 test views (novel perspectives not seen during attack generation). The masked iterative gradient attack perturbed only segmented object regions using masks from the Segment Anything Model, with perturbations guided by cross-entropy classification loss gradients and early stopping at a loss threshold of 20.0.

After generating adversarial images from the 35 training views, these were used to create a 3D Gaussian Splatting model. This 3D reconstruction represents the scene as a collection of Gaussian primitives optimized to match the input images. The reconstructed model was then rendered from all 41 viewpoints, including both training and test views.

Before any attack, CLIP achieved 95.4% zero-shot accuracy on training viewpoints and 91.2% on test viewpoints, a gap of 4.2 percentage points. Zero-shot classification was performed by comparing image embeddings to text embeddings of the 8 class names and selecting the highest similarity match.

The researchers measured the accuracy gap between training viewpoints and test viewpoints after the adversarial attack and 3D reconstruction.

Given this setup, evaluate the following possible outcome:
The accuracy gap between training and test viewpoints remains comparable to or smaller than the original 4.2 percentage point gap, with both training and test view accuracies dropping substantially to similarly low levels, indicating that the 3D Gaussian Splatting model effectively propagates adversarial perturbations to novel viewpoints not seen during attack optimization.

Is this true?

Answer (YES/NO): NO